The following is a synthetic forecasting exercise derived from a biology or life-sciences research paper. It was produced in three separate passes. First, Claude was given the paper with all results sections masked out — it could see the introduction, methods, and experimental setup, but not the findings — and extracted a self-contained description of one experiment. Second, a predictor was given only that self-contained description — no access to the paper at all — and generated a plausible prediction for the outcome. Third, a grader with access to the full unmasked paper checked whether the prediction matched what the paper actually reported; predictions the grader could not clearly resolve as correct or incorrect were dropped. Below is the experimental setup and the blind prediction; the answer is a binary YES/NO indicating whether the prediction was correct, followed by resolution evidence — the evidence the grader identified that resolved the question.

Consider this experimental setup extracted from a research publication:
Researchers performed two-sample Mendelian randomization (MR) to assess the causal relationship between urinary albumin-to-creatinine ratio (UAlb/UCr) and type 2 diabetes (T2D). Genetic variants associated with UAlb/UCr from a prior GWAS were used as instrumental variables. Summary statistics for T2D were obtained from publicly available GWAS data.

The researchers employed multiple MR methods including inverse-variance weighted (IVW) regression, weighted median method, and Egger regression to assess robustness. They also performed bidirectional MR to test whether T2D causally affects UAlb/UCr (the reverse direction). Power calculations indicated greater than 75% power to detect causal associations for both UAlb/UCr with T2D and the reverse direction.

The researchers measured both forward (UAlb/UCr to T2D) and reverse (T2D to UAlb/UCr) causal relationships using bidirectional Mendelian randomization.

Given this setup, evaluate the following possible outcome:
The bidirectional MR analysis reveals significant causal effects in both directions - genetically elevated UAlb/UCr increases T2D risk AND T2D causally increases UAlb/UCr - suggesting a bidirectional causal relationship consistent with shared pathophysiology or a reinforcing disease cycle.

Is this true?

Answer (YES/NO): YES